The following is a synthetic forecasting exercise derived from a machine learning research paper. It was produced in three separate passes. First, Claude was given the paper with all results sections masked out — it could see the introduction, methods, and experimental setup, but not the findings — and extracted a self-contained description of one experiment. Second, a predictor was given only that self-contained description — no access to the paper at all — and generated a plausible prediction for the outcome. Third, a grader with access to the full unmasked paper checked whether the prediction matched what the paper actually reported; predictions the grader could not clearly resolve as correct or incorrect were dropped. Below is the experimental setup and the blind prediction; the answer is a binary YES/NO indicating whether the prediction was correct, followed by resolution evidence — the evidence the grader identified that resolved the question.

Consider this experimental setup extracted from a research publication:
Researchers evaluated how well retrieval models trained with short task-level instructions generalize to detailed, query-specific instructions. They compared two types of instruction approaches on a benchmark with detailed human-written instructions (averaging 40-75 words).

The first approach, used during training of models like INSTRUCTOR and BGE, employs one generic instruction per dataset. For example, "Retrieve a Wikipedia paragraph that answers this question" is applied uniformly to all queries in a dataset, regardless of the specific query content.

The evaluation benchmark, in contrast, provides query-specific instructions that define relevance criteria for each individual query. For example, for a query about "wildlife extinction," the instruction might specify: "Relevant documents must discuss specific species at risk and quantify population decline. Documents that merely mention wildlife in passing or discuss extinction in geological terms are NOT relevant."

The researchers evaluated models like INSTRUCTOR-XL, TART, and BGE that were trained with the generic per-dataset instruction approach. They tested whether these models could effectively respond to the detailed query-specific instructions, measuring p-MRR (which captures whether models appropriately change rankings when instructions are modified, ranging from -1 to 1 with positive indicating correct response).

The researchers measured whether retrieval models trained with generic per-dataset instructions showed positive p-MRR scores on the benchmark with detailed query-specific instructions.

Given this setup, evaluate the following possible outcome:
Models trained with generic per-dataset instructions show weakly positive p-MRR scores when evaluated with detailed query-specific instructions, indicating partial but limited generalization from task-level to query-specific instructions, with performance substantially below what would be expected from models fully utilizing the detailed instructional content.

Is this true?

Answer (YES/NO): NO